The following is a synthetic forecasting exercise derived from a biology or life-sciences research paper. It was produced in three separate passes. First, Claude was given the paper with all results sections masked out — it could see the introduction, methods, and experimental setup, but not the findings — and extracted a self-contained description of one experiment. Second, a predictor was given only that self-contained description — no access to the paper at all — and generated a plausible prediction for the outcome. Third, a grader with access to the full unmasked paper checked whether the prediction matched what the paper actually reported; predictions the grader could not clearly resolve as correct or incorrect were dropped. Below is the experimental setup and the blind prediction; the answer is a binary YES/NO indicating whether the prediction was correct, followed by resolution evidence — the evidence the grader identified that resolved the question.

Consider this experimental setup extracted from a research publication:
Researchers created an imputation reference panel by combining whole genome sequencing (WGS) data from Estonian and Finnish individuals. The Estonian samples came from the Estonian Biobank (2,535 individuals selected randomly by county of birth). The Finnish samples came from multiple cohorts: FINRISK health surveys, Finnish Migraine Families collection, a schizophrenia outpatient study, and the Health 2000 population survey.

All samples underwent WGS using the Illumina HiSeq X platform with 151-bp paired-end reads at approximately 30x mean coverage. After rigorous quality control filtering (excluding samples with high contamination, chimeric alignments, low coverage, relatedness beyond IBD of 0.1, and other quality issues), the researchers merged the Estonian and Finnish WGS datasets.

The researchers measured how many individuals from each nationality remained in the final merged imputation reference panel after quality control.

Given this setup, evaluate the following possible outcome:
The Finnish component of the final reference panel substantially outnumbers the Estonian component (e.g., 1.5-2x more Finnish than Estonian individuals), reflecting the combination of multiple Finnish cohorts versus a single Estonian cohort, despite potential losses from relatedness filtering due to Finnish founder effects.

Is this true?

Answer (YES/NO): NO